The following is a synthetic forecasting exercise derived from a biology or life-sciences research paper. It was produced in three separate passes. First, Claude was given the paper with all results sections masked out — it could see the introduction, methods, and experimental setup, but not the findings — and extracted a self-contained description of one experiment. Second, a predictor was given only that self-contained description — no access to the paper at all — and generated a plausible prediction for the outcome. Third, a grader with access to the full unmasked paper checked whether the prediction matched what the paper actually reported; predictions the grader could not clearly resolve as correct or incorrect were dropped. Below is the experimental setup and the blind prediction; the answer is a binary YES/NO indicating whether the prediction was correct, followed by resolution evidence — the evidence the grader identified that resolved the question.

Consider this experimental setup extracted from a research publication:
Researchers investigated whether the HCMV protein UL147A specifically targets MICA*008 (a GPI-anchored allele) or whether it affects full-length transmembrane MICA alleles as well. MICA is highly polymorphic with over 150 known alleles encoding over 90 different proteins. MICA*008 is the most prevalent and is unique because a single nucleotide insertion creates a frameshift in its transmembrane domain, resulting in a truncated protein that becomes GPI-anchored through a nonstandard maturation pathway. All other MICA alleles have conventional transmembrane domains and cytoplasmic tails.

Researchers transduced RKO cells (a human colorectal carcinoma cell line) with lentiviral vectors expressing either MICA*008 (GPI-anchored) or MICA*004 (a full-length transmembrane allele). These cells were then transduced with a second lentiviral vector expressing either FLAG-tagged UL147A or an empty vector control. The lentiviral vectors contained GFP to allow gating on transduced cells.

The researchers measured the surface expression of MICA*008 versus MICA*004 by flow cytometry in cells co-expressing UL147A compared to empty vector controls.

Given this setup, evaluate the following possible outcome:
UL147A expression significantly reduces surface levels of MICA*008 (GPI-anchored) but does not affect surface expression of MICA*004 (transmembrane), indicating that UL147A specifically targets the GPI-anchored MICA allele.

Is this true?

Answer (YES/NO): YES